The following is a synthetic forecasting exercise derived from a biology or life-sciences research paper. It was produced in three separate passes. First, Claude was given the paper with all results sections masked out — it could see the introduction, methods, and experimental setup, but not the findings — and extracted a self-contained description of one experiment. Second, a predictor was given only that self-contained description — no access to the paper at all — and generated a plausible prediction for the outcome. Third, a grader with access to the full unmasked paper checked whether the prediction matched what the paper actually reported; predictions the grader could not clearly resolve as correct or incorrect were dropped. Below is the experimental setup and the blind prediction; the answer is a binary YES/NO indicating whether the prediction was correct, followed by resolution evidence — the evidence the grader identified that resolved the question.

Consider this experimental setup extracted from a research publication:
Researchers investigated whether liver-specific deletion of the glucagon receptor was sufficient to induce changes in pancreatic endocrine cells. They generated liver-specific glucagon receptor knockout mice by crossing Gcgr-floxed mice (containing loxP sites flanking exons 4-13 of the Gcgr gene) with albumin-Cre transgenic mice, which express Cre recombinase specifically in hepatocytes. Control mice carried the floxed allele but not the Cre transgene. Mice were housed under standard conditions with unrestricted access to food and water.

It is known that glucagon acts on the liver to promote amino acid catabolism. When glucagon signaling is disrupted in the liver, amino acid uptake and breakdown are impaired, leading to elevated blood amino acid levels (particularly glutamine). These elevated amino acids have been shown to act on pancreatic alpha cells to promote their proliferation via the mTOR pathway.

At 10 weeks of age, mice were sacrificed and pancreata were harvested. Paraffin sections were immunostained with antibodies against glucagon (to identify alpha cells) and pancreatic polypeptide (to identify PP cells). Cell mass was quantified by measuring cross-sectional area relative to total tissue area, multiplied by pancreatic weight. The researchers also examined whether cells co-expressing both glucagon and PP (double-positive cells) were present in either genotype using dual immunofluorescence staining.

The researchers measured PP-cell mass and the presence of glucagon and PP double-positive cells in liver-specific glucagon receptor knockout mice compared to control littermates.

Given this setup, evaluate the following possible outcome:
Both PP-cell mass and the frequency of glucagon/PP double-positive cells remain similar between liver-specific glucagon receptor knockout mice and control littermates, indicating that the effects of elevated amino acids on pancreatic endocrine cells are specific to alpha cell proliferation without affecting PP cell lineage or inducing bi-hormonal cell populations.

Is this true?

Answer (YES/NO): NO